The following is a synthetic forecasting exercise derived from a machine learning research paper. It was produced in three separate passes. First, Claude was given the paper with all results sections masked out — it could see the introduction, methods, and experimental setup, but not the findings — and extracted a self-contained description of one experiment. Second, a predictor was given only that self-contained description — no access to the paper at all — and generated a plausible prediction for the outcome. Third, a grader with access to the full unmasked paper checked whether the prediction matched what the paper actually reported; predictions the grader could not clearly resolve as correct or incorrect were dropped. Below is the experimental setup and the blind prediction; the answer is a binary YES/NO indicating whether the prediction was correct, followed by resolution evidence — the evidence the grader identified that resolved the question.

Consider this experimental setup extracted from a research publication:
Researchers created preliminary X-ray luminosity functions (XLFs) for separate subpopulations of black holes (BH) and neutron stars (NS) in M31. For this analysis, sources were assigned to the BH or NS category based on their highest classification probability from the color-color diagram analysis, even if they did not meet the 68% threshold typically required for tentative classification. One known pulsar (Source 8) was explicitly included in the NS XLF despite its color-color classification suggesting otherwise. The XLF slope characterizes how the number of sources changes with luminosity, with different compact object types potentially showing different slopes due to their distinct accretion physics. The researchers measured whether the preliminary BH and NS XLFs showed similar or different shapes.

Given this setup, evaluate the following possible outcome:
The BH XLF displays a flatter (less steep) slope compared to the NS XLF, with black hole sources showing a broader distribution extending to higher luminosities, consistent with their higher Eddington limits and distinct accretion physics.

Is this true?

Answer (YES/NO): NO